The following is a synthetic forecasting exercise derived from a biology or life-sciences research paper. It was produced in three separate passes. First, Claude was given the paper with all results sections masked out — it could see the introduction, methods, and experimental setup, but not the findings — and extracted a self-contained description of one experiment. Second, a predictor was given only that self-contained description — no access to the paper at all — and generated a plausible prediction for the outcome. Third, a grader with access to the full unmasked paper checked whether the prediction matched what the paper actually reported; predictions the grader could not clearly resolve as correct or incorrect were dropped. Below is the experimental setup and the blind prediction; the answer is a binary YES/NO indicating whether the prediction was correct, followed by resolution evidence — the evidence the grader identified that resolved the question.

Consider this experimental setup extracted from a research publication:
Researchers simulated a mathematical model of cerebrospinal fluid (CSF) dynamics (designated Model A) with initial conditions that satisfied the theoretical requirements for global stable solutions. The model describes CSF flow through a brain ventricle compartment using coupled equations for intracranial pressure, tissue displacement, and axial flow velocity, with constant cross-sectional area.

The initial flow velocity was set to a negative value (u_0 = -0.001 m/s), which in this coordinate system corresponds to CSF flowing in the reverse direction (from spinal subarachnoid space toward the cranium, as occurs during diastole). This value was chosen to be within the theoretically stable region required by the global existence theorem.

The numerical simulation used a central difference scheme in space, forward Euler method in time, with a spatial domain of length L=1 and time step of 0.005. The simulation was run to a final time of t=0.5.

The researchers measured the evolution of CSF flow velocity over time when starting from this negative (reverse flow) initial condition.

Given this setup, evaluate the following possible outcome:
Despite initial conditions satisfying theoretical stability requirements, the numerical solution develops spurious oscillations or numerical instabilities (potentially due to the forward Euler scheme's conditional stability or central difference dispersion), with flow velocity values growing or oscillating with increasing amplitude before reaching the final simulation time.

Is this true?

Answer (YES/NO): NO